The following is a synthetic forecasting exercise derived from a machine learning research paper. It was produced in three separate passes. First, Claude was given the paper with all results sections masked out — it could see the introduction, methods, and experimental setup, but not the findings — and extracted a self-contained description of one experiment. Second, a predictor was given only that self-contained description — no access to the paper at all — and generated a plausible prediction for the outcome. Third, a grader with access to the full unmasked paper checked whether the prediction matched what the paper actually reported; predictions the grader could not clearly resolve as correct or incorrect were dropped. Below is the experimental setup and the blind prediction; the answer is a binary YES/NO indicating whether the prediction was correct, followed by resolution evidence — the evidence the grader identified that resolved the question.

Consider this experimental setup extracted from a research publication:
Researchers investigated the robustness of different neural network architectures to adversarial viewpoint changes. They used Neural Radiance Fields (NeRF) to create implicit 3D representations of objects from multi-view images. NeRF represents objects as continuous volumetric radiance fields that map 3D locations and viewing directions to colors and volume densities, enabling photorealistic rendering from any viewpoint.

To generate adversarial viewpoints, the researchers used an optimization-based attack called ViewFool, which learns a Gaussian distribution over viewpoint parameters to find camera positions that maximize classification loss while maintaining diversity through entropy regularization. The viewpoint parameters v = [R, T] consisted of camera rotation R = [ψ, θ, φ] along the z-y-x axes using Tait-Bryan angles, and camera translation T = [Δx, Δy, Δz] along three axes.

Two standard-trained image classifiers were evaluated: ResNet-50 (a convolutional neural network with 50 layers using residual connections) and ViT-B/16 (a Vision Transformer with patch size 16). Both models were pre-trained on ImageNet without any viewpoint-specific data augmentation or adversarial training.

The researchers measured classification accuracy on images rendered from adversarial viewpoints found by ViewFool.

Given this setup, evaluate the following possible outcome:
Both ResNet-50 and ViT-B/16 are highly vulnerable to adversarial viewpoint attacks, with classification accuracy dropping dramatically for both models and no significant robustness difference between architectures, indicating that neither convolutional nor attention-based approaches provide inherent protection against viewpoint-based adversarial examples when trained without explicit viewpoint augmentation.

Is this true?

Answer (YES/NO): NO